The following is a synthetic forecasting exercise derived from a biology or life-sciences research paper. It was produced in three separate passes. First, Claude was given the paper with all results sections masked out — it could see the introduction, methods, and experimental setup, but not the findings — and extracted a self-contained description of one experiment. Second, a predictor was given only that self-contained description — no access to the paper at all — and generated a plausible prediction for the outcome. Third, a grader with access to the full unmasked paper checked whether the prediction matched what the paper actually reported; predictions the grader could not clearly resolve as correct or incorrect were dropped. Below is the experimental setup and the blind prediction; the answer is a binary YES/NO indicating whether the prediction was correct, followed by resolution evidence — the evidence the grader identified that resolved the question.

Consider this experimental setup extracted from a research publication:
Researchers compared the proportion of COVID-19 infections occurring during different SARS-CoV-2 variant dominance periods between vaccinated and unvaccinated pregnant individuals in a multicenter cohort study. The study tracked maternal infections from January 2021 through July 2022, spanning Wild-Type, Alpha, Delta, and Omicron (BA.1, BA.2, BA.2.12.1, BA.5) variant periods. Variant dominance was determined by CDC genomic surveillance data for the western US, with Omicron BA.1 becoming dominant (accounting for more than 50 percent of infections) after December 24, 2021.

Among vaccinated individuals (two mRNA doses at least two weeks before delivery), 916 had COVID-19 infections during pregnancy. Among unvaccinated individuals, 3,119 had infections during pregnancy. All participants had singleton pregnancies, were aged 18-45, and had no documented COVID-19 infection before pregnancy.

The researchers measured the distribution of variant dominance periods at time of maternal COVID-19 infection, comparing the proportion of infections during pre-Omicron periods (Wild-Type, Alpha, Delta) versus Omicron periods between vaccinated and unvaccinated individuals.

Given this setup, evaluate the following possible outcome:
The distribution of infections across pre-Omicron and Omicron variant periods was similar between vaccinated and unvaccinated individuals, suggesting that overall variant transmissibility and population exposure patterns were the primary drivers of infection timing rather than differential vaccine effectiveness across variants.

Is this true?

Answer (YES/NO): NO